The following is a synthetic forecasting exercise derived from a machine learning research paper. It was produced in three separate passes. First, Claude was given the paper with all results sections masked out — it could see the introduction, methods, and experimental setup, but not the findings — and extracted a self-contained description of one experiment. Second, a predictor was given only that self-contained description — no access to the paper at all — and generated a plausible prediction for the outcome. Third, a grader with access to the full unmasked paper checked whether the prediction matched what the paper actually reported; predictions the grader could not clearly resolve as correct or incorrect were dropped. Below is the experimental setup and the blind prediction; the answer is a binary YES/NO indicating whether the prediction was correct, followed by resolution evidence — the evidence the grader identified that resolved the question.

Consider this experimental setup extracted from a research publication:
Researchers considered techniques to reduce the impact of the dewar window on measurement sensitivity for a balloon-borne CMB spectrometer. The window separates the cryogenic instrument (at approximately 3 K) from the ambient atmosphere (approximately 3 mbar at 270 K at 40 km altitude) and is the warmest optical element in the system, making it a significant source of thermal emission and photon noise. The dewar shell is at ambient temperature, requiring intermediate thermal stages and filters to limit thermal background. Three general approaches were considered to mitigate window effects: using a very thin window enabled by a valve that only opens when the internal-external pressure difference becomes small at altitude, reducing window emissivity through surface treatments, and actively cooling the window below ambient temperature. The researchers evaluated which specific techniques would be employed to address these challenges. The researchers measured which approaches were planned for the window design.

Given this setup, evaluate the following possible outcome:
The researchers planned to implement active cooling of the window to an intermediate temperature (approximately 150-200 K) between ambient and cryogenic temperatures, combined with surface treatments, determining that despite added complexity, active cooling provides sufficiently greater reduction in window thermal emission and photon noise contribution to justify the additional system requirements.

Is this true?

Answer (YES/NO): NO